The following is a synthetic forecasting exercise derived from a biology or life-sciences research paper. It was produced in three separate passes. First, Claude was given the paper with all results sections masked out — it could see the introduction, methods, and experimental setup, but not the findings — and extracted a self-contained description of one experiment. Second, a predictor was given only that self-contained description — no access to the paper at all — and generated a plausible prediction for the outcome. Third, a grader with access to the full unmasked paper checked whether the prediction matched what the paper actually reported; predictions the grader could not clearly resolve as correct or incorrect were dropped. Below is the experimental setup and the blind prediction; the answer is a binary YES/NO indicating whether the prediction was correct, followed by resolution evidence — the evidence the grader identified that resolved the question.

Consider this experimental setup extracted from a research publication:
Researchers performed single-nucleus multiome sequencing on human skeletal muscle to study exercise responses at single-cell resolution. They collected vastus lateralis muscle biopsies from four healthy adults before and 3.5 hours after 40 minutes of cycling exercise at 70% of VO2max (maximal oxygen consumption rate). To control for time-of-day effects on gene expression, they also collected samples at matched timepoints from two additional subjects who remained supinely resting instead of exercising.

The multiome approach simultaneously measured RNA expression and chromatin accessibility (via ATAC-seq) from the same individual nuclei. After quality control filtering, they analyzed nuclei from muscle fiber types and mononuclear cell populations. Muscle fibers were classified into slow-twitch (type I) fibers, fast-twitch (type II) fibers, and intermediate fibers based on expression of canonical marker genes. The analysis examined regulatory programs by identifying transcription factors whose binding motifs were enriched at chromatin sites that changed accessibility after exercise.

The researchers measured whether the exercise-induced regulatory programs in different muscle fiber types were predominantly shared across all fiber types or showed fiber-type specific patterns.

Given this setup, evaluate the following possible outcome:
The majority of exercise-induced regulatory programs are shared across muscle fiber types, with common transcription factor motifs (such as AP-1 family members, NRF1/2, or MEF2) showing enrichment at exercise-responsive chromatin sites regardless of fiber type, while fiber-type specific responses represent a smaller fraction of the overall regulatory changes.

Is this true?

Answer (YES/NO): NO